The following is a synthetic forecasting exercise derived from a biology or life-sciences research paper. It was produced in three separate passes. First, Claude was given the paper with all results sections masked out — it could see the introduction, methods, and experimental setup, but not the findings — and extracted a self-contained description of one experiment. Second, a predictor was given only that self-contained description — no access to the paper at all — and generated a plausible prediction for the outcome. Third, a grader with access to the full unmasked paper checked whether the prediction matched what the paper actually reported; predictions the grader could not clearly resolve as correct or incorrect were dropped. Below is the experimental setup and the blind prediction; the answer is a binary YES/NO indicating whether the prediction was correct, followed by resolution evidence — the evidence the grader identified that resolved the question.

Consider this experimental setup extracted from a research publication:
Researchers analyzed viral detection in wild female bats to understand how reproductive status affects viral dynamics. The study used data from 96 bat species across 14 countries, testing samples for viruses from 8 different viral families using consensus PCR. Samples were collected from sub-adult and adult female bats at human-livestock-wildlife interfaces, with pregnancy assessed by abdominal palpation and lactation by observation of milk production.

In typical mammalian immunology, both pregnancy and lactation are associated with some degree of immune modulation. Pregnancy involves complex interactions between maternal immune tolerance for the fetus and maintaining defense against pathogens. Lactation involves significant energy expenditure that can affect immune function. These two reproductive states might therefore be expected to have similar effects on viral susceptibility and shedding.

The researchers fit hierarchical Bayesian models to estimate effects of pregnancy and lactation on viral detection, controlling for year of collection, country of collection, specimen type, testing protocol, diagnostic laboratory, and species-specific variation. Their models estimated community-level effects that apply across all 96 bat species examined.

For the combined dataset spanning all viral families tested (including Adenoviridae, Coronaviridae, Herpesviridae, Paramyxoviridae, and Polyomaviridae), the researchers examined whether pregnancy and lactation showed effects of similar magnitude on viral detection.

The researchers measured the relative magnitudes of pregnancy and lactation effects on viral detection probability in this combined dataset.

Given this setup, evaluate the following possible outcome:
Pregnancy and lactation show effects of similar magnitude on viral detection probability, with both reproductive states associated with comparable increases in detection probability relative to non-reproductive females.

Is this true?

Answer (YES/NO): NO